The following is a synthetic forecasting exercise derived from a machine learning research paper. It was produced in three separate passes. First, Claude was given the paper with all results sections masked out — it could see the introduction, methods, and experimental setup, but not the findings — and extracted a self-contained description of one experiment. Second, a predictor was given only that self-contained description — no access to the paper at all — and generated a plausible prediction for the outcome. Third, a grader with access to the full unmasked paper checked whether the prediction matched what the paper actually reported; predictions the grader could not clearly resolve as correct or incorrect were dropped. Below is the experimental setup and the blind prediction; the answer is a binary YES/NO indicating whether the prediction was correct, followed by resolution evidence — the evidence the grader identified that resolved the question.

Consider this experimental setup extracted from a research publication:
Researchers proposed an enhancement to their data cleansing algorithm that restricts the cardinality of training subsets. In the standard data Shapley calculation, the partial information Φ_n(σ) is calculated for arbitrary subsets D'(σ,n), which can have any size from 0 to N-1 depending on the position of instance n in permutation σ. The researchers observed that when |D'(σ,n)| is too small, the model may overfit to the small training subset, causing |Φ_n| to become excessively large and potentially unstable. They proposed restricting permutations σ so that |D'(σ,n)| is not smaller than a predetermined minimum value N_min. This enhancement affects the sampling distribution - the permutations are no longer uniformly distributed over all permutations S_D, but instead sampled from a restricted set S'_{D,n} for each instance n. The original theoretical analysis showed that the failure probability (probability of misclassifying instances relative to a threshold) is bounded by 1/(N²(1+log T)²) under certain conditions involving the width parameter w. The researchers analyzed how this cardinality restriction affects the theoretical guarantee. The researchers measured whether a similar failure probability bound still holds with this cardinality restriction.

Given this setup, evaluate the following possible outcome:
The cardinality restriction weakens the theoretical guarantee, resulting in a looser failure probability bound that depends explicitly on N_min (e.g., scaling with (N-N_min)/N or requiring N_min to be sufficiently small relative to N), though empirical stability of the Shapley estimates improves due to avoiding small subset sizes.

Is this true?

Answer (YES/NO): NO